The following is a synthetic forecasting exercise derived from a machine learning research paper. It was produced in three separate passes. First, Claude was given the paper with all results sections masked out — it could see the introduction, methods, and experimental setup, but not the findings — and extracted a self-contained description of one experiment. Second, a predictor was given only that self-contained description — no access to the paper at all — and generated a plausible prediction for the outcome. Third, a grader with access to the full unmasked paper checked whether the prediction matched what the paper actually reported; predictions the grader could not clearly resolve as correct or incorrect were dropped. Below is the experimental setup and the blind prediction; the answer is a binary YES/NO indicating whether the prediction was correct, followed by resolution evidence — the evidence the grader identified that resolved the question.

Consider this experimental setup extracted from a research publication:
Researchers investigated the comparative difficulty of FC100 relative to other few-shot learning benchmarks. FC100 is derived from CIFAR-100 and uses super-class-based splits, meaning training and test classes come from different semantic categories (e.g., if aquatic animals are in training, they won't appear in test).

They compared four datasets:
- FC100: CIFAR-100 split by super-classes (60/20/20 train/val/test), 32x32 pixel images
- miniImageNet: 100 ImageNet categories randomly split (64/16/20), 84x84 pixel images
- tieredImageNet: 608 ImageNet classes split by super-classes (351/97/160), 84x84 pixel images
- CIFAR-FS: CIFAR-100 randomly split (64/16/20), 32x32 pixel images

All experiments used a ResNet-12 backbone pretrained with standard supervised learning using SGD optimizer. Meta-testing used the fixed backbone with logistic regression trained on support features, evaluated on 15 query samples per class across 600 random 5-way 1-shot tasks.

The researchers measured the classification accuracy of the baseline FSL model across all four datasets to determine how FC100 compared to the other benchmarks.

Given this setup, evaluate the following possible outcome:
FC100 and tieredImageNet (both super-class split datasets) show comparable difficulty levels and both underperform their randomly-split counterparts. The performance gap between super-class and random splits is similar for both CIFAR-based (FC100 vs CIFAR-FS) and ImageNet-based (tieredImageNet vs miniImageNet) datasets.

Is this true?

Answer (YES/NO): NO